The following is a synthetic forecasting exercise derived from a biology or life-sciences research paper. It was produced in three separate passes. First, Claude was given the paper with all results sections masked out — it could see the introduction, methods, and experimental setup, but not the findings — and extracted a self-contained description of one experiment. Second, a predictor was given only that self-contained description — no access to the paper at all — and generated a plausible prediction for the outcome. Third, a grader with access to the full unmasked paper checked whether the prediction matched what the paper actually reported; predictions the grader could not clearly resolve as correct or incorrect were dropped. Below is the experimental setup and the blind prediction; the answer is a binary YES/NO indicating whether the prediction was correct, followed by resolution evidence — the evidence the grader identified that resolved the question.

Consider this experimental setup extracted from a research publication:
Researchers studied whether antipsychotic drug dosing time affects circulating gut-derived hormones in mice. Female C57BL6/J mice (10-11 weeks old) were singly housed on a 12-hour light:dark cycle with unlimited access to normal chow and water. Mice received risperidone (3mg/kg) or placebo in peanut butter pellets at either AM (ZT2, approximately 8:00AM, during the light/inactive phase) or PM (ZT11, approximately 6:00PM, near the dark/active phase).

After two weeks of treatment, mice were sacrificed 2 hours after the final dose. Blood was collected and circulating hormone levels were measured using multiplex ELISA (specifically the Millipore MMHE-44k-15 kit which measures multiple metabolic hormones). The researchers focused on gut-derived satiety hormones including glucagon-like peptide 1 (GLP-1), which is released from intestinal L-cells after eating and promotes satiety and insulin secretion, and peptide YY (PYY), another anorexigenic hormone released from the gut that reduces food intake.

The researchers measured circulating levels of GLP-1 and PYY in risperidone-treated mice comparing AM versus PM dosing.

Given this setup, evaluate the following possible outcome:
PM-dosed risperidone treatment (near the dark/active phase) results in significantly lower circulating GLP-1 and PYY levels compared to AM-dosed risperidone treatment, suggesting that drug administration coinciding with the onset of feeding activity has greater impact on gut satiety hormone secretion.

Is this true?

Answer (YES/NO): NO